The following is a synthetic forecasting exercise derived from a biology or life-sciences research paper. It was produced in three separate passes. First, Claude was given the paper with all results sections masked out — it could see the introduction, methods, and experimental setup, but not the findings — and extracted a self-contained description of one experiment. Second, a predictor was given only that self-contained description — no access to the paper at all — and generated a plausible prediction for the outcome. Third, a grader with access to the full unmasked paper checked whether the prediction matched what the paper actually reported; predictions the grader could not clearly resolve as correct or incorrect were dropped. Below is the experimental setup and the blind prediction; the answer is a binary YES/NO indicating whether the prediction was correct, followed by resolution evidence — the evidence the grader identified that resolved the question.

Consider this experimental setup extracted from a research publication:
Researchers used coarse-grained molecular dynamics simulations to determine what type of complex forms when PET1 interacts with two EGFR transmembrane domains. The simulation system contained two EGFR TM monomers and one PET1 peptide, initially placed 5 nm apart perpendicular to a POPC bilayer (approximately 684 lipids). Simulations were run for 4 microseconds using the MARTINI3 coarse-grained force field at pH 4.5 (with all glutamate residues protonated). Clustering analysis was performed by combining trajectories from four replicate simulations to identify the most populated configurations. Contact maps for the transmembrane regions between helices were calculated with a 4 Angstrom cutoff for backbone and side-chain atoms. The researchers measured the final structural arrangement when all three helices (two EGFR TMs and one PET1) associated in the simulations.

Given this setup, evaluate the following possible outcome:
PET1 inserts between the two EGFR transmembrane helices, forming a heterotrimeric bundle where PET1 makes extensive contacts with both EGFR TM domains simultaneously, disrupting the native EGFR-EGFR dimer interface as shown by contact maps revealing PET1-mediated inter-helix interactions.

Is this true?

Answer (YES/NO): YES